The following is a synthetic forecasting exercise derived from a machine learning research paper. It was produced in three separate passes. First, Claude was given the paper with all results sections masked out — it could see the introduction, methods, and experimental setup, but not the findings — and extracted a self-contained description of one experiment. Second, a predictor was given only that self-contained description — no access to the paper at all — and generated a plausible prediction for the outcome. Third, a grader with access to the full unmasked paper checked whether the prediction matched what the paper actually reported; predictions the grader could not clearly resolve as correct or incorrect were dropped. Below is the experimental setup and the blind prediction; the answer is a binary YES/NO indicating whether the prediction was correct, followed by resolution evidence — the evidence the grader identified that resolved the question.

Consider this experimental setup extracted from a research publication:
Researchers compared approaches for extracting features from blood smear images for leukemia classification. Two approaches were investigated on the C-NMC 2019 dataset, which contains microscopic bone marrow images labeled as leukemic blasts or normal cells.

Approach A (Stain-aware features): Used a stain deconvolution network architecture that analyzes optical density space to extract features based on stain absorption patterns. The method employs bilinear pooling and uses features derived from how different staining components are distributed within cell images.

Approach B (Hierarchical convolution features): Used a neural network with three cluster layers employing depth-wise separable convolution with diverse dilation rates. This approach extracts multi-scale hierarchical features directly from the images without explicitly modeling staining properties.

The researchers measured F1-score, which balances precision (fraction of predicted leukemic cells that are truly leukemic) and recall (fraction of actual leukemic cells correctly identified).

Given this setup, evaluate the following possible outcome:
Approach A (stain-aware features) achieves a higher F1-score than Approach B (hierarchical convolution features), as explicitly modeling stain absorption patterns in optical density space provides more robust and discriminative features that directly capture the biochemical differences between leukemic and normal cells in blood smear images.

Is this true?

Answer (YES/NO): NO